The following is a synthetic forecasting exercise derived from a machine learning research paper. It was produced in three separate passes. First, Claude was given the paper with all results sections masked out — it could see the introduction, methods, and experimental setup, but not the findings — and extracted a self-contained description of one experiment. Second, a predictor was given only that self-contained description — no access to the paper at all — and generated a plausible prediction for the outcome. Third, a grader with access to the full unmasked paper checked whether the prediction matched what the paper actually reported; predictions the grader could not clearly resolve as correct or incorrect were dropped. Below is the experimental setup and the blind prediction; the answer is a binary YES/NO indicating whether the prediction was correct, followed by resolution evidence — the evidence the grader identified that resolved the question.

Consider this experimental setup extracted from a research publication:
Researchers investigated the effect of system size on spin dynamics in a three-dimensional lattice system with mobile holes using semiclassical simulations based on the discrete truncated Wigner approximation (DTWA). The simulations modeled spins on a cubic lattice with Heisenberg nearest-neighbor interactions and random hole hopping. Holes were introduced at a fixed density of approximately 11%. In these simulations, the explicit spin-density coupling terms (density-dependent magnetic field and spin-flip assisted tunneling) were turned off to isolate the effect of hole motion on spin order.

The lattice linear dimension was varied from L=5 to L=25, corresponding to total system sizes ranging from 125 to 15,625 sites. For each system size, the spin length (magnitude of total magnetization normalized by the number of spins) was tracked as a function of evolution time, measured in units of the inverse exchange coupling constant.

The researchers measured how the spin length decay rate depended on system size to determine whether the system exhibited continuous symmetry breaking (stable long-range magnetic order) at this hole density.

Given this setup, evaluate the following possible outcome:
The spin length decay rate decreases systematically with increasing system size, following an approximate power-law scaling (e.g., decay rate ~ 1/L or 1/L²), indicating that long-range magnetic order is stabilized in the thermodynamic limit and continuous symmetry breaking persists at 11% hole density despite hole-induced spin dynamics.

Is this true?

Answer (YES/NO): NO